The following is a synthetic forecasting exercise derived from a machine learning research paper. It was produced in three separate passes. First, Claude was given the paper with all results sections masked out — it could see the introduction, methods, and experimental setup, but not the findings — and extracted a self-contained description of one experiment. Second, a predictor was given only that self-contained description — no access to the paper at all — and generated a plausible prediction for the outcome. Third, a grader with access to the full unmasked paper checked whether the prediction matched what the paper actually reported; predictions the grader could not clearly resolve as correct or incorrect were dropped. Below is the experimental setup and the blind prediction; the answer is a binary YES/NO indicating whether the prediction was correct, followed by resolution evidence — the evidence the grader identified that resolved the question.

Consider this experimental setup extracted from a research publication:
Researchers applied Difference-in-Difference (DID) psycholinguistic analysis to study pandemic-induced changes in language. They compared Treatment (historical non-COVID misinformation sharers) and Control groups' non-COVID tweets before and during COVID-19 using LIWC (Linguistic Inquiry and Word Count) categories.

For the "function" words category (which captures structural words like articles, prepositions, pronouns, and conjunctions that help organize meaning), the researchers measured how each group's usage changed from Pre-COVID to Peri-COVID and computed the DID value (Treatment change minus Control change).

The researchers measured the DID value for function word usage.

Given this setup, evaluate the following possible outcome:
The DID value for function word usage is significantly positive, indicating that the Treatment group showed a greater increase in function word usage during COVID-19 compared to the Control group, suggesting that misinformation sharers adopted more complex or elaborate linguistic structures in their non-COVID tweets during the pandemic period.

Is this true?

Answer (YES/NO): NO